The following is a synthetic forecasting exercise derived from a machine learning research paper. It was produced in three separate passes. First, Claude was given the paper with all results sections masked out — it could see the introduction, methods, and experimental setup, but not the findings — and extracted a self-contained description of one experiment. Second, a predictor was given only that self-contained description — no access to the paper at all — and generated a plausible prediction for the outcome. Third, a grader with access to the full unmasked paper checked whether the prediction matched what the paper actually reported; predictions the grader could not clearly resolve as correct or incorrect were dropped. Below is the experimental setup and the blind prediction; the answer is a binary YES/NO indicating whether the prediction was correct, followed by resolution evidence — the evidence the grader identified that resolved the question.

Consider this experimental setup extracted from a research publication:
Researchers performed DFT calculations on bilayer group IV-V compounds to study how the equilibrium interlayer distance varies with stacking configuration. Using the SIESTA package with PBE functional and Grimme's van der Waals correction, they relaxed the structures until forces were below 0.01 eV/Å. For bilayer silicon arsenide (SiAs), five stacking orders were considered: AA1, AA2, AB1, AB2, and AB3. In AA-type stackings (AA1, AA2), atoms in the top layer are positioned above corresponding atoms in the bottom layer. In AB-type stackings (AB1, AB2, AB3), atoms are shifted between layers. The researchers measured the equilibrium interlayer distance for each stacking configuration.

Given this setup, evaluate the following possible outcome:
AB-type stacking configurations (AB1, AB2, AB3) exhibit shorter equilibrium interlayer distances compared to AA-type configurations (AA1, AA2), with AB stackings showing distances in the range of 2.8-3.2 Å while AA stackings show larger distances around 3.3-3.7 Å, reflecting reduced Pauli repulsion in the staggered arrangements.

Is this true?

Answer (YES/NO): NO